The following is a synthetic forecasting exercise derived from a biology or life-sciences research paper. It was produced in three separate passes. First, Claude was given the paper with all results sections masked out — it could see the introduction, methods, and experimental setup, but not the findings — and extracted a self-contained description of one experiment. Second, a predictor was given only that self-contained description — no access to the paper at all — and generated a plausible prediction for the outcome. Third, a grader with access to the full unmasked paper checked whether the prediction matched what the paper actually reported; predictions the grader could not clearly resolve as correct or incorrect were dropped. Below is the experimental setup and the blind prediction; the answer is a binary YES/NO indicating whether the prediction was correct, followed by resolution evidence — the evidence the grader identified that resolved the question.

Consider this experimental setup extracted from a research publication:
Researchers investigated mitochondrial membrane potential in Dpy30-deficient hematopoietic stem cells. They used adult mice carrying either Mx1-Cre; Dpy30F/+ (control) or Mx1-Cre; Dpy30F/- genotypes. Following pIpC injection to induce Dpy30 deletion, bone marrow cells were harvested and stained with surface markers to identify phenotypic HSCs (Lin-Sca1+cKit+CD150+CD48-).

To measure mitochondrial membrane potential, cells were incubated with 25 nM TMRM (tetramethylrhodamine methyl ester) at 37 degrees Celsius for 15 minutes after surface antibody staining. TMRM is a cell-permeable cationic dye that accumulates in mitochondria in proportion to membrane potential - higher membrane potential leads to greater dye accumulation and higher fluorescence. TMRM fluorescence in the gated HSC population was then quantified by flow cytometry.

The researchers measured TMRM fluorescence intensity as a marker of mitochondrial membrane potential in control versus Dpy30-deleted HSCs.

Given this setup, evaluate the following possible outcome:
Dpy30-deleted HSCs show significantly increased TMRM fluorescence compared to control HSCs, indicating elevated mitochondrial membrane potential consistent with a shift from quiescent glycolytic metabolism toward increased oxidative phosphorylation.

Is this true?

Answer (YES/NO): NO